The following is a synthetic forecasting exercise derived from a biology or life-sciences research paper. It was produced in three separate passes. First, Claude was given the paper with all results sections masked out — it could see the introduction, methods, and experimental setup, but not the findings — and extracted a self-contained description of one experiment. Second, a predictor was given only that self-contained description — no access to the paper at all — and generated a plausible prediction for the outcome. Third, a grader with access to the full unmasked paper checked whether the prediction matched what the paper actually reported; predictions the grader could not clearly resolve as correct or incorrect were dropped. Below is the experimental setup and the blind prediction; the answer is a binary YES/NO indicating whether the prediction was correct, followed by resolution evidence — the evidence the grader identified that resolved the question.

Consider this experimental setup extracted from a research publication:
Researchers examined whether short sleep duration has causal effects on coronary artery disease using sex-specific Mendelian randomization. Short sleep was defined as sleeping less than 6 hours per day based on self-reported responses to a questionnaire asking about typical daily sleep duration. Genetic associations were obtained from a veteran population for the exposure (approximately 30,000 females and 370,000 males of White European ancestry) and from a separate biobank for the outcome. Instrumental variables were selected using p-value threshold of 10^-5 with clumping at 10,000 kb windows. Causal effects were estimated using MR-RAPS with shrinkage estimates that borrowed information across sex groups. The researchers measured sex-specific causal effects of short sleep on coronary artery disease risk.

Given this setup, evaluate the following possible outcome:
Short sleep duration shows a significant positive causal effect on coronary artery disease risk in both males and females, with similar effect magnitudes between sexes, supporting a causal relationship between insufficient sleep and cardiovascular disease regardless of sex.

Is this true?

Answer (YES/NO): NO